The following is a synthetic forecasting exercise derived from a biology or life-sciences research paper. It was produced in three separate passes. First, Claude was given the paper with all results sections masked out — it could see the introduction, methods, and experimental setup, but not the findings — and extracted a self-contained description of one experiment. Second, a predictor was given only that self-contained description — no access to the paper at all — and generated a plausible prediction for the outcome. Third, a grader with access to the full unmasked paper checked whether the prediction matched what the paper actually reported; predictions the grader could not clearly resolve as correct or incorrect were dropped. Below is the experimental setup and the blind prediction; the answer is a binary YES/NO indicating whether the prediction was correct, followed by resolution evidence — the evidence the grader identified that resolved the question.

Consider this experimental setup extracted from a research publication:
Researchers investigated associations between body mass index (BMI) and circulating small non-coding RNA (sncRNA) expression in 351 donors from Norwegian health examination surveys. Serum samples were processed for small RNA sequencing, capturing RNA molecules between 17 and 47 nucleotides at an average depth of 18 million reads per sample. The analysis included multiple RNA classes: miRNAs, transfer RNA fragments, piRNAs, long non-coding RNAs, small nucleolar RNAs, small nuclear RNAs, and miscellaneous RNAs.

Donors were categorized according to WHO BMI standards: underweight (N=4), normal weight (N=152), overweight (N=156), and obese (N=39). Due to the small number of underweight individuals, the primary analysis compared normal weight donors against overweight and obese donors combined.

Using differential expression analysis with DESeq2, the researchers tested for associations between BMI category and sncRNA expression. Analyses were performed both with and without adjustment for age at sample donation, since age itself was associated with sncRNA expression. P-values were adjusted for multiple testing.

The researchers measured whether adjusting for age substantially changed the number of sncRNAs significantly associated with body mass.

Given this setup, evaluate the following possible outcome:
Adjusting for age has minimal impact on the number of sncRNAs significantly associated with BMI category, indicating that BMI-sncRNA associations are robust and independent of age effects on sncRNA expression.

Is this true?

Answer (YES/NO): NO